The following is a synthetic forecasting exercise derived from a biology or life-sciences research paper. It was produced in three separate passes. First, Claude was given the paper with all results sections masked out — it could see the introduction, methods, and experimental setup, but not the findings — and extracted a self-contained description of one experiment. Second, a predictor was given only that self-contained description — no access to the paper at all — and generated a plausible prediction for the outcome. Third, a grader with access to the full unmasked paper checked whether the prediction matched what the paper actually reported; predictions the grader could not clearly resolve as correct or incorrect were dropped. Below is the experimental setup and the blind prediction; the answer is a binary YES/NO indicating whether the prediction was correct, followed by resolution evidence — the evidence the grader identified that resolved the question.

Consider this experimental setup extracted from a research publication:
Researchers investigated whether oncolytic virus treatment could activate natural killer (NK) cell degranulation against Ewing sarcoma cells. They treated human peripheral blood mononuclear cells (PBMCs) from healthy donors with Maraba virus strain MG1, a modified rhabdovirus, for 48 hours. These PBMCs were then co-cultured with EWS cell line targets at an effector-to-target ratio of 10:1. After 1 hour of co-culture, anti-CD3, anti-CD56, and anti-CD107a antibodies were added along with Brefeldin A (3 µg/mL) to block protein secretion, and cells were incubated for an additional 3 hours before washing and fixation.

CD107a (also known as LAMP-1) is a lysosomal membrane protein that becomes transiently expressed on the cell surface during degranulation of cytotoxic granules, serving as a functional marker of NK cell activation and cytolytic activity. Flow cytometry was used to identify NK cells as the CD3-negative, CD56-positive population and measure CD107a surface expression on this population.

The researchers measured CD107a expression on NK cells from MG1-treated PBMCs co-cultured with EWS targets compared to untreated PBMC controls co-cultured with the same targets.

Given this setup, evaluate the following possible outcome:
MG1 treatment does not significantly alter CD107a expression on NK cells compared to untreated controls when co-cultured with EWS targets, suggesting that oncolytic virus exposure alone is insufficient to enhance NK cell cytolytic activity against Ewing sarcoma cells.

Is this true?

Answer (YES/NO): NO